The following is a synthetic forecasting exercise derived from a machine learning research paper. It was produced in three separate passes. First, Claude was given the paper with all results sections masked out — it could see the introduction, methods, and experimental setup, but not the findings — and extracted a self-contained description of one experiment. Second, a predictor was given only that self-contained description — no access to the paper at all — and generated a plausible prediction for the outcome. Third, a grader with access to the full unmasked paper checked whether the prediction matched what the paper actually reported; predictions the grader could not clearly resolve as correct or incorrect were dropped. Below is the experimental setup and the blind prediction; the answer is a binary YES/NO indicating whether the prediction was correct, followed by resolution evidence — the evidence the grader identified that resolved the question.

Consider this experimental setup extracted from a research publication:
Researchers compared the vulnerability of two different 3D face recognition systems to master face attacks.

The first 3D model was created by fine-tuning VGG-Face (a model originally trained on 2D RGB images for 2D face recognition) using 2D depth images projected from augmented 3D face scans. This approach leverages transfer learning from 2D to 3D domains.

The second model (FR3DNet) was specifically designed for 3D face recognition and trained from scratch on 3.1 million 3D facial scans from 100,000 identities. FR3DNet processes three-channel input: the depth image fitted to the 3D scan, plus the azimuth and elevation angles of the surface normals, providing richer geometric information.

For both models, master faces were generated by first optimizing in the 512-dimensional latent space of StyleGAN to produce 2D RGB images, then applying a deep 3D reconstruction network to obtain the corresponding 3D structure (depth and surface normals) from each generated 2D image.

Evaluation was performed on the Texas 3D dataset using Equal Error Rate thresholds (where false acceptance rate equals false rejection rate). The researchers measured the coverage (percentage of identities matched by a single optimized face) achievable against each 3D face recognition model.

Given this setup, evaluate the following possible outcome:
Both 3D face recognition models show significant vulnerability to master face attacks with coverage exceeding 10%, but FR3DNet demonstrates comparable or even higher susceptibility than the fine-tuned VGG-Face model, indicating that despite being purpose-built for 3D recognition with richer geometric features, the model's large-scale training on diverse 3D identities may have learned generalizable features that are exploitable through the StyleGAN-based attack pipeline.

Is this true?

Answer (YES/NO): YES